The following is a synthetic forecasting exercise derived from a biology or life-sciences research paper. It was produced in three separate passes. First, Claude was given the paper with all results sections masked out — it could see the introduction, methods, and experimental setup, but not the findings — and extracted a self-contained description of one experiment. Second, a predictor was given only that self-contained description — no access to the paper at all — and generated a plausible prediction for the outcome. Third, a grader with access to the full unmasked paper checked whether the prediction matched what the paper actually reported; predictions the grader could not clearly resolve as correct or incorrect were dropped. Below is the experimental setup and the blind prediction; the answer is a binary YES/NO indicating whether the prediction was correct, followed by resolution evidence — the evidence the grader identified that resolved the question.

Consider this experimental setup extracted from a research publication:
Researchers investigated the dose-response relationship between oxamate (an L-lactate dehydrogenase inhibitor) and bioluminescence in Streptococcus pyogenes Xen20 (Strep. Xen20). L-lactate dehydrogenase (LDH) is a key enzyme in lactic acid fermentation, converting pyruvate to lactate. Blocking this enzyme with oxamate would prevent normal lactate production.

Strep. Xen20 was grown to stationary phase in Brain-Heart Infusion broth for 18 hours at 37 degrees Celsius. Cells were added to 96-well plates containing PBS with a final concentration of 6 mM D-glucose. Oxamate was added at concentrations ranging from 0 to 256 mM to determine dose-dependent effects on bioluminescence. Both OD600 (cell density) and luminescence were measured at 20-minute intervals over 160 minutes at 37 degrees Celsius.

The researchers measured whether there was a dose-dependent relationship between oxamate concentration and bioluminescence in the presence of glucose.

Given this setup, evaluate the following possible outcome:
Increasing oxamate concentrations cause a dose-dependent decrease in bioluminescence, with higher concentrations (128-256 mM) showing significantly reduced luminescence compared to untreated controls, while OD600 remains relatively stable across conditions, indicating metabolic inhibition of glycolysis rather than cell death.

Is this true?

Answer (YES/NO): NO